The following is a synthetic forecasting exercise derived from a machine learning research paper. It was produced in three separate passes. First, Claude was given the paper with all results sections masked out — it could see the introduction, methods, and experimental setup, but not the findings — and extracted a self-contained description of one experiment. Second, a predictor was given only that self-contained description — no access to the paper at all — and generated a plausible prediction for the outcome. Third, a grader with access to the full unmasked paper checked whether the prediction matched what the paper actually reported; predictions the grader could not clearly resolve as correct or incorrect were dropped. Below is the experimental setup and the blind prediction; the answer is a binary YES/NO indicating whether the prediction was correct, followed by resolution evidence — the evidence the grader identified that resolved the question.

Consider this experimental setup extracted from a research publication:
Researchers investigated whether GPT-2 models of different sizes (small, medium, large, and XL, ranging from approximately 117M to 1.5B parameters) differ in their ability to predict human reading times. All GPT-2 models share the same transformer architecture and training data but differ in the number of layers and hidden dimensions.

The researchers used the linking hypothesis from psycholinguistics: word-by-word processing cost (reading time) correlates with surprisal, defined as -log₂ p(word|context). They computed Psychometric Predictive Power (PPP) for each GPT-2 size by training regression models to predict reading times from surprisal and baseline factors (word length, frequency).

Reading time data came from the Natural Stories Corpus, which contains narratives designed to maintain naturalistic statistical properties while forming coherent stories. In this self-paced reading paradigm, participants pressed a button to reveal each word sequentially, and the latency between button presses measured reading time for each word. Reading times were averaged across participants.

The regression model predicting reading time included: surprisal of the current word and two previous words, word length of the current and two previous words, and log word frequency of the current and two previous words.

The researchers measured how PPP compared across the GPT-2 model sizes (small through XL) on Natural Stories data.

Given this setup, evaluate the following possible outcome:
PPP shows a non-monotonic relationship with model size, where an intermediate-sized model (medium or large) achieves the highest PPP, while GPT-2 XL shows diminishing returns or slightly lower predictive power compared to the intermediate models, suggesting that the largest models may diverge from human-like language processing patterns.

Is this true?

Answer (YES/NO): NO